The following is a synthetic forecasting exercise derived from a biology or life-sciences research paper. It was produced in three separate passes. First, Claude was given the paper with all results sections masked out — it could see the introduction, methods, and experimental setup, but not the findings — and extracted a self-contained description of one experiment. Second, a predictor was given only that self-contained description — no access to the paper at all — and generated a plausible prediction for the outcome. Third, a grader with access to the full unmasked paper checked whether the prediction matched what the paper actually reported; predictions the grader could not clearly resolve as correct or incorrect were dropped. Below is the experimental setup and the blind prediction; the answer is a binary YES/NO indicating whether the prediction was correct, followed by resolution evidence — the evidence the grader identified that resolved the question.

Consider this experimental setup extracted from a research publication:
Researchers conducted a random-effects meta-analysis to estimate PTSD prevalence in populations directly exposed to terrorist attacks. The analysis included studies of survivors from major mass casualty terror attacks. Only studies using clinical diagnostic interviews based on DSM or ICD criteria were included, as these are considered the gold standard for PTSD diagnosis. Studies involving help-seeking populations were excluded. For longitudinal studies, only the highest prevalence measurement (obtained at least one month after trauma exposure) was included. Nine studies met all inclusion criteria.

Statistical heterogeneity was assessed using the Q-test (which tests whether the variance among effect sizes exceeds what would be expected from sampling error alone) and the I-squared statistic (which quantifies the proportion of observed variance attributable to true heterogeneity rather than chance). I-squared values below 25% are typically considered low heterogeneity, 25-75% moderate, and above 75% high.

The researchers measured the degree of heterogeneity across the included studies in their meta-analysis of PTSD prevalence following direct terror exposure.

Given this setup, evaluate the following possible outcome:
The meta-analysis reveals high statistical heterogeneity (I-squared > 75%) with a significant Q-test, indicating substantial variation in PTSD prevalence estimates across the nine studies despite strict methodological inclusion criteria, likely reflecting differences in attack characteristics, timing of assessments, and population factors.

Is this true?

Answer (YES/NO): YES